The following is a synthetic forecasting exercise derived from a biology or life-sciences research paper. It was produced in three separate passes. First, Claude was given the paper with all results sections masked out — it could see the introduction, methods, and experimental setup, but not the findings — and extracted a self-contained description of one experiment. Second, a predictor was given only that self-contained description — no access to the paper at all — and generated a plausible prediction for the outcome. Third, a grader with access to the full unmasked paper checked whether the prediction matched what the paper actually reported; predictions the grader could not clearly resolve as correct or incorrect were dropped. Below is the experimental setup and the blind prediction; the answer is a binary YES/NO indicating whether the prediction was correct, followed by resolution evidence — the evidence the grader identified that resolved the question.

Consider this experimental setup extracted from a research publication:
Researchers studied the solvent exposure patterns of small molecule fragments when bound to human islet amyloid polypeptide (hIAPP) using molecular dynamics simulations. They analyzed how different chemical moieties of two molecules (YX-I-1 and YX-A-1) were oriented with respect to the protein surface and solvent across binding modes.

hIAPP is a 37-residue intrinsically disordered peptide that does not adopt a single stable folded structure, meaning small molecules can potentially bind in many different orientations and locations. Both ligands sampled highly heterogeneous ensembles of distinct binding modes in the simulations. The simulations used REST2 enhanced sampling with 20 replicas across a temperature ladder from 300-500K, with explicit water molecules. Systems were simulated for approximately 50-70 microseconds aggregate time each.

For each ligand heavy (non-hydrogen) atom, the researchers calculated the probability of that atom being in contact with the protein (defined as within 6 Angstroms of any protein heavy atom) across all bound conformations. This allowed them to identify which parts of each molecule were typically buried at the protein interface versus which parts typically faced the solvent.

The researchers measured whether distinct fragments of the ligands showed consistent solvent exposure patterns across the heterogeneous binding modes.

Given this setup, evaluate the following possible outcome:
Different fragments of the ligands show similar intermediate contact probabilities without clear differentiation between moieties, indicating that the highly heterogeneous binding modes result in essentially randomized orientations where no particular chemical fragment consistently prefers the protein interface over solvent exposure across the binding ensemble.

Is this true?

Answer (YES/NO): NO